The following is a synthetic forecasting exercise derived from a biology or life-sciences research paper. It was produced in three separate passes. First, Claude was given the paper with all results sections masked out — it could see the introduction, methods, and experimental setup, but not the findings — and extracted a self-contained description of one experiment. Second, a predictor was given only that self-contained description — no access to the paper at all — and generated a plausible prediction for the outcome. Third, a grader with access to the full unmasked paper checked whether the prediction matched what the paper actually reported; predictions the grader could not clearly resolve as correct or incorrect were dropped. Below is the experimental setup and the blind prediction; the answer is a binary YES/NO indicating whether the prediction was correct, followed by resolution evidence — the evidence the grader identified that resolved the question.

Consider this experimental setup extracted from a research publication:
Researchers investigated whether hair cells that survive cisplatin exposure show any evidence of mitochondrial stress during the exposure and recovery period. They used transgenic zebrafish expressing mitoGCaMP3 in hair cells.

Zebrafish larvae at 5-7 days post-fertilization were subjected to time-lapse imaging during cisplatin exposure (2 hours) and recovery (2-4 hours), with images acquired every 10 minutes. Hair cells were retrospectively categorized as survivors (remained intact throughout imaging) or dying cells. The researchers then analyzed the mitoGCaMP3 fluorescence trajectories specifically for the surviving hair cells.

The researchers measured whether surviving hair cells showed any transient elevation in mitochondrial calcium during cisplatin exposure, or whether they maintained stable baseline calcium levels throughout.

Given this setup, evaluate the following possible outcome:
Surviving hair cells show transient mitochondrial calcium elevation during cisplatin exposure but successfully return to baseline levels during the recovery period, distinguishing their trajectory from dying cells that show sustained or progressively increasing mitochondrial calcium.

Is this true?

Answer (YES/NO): NO